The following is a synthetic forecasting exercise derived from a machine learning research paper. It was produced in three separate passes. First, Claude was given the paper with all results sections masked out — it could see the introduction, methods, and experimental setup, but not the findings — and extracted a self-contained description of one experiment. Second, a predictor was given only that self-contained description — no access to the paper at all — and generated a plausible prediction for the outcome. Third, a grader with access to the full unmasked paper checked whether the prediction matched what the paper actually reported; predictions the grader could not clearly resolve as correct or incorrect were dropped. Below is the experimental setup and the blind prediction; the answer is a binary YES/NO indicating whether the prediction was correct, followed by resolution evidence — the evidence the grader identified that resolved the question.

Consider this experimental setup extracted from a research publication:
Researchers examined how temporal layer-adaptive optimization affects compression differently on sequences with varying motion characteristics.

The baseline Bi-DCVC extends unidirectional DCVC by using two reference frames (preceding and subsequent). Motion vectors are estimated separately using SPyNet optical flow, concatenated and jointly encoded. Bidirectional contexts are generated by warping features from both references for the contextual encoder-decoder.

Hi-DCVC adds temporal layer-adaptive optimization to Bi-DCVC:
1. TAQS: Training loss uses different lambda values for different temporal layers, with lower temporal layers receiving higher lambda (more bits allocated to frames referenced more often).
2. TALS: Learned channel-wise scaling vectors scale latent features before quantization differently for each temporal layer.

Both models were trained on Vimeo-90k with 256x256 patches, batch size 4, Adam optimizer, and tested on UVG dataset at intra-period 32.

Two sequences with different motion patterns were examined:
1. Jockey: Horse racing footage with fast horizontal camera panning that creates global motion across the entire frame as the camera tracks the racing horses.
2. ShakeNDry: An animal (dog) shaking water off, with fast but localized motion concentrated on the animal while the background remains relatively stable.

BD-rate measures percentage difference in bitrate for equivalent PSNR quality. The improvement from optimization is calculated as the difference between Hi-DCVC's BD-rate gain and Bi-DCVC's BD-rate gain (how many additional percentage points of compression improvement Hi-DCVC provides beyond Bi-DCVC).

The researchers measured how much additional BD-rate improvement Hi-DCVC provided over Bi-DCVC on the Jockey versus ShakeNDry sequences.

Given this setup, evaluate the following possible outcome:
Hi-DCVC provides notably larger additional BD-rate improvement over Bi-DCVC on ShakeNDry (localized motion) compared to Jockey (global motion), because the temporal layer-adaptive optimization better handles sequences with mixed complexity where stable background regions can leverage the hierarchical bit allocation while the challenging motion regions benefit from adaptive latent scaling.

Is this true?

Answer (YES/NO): NO